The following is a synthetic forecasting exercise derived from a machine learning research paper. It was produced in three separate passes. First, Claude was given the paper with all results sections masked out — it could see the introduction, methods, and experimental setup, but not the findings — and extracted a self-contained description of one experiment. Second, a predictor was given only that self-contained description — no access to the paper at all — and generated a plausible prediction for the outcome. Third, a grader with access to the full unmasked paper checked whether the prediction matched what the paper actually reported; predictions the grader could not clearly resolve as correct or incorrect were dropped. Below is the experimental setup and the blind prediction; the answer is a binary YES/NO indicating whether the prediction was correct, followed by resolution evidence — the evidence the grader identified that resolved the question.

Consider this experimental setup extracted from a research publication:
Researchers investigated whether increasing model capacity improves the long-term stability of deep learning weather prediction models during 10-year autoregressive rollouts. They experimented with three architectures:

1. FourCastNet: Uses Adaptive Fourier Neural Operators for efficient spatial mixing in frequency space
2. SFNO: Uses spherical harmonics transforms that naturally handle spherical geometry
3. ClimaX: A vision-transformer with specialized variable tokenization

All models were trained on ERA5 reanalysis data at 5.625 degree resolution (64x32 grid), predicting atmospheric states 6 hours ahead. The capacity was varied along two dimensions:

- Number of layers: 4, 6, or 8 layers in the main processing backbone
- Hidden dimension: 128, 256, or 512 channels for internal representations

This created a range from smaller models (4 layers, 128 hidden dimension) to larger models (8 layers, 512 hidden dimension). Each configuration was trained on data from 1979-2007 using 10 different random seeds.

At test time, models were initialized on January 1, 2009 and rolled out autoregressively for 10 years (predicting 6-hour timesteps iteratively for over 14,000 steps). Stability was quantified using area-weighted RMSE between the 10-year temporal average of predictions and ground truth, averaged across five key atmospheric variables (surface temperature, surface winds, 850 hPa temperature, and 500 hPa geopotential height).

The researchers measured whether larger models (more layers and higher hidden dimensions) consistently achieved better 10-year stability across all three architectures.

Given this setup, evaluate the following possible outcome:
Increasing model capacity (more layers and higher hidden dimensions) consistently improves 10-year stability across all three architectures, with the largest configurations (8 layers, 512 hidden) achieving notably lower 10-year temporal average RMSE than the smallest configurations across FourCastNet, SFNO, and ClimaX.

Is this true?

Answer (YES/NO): NO